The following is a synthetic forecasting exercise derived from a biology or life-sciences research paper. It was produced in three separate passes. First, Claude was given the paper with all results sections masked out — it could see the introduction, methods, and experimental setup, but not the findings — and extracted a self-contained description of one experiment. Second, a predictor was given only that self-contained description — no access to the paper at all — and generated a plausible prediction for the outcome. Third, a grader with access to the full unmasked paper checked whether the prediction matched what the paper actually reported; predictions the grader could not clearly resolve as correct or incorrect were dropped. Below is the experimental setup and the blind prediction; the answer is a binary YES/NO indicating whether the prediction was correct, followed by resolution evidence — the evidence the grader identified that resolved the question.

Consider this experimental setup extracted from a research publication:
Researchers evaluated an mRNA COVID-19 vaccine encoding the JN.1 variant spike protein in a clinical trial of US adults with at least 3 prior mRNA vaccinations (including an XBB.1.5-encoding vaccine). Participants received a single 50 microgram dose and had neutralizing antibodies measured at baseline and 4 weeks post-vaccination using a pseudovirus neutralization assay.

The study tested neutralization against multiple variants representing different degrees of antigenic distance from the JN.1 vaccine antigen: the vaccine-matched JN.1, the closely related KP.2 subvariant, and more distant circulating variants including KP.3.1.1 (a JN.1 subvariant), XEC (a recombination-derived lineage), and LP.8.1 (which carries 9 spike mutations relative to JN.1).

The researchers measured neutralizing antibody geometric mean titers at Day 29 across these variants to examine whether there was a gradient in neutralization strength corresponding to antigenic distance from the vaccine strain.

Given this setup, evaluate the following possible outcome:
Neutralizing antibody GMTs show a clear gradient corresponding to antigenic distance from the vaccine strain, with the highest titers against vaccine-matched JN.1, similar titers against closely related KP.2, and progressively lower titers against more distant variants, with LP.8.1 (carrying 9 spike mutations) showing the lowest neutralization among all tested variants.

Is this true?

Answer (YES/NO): NO